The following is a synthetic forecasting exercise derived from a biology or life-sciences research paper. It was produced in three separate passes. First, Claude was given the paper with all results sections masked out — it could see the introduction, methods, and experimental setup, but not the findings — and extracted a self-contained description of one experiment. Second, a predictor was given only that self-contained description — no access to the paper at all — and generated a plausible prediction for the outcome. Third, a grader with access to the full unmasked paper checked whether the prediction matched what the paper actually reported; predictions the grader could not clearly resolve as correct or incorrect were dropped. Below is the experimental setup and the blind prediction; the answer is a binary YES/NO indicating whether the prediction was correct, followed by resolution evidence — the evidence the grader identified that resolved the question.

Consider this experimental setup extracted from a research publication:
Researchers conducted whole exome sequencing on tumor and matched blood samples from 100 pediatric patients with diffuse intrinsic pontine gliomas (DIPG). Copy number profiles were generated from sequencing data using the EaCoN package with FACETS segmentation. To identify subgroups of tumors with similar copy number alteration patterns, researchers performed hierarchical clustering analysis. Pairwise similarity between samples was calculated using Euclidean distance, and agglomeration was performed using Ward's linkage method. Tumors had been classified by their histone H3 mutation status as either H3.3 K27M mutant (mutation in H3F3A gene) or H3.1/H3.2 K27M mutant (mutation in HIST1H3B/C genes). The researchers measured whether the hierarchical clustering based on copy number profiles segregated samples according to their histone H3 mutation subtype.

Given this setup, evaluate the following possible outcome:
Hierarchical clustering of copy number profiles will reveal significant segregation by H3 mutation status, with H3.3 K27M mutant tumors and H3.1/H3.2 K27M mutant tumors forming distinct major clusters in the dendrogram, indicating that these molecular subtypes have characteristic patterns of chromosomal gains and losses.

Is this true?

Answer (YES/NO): NO